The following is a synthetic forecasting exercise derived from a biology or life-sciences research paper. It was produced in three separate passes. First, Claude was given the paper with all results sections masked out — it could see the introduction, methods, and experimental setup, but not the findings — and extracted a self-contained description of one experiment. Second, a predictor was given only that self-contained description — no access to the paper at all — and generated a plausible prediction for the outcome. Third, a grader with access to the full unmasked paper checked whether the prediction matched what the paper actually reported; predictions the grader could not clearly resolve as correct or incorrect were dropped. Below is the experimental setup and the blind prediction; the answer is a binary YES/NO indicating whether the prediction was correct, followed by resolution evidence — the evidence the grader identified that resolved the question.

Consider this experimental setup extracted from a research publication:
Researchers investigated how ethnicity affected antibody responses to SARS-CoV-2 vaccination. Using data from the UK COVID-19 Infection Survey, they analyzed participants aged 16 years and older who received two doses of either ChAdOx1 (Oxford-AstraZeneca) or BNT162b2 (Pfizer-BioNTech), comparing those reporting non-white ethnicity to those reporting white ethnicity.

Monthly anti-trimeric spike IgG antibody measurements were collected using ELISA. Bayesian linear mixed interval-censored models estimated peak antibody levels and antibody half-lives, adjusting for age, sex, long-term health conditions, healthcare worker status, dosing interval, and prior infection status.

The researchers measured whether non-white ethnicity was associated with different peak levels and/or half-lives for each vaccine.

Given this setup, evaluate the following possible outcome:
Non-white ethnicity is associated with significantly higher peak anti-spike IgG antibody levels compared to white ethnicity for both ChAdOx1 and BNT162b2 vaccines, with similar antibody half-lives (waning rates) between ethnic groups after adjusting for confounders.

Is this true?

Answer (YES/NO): NO